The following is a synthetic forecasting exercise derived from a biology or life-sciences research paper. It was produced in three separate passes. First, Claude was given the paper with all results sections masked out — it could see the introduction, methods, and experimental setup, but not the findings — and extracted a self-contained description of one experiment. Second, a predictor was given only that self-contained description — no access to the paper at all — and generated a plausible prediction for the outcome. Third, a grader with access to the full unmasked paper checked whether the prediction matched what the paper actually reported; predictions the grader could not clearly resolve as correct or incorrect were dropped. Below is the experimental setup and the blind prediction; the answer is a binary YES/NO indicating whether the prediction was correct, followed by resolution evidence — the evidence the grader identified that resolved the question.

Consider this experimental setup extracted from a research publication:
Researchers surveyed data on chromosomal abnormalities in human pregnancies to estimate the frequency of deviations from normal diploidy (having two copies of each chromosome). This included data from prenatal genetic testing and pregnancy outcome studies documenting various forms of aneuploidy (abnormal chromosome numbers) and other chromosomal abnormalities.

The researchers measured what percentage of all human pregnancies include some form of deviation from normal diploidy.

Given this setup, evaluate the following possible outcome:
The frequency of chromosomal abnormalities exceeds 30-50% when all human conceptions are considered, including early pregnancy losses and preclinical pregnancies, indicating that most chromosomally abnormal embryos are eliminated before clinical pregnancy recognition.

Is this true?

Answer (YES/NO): NO